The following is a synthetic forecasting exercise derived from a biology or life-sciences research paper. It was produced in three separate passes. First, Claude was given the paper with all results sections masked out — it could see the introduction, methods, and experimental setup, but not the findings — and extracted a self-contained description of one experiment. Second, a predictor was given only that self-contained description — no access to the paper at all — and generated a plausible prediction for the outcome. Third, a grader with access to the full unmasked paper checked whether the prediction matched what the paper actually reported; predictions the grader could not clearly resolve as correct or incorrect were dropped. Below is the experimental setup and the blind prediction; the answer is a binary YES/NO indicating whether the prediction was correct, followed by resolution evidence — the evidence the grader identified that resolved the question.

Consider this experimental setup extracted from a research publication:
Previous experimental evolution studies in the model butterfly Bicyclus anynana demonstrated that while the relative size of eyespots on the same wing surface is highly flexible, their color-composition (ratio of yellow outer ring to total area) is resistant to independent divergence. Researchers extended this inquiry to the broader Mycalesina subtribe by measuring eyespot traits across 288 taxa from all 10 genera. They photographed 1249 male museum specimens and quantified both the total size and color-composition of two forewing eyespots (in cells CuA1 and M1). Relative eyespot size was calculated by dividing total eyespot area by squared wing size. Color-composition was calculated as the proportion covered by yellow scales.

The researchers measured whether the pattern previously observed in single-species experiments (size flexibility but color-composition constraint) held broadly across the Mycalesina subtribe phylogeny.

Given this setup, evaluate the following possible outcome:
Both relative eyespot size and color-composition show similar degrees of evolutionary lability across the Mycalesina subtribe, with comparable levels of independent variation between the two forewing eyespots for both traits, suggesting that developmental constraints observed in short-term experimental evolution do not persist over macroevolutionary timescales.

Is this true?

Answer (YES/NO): NO